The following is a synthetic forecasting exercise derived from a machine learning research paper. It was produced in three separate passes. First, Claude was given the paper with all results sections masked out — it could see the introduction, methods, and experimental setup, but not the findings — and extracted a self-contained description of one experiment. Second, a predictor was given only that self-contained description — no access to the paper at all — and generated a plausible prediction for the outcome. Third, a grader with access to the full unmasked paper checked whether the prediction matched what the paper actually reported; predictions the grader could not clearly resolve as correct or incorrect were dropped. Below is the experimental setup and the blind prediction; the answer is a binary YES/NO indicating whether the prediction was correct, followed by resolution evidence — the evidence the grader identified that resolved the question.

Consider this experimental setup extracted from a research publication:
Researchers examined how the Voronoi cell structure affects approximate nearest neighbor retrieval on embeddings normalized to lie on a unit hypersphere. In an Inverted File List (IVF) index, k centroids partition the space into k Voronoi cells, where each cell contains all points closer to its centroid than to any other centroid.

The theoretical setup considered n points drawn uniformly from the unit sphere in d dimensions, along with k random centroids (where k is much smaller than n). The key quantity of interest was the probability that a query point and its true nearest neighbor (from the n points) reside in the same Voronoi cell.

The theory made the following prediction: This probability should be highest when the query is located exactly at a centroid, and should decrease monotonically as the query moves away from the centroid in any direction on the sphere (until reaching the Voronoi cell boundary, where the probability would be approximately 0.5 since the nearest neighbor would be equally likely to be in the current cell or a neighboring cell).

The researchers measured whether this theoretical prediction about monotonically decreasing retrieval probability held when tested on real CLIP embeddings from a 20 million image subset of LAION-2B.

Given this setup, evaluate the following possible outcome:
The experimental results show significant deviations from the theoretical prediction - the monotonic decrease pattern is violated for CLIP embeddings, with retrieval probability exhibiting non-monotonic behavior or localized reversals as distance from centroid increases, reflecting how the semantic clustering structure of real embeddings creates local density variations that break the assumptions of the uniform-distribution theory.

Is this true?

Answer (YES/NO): NO